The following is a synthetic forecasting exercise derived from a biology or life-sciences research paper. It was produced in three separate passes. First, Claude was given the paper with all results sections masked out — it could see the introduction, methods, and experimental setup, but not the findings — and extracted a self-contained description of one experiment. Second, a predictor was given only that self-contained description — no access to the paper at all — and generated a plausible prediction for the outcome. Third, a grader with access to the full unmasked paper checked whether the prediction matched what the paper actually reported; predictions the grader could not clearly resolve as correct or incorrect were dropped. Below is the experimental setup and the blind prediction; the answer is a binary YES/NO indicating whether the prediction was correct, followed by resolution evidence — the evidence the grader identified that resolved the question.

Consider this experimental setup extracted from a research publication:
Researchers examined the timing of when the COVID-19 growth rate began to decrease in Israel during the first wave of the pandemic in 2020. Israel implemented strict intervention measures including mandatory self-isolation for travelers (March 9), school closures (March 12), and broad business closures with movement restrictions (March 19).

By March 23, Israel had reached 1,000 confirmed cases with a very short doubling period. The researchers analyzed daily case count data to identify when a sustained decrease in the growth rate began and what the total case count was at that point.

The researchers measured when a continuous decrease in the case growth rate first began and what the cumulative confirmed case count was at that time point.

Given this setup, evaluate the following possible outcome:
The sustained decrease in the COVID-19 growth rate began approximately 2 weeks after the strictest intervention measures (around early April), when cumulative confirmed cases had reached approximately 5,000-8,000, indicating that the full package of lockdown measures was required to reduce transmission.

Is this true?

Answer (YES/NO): NO